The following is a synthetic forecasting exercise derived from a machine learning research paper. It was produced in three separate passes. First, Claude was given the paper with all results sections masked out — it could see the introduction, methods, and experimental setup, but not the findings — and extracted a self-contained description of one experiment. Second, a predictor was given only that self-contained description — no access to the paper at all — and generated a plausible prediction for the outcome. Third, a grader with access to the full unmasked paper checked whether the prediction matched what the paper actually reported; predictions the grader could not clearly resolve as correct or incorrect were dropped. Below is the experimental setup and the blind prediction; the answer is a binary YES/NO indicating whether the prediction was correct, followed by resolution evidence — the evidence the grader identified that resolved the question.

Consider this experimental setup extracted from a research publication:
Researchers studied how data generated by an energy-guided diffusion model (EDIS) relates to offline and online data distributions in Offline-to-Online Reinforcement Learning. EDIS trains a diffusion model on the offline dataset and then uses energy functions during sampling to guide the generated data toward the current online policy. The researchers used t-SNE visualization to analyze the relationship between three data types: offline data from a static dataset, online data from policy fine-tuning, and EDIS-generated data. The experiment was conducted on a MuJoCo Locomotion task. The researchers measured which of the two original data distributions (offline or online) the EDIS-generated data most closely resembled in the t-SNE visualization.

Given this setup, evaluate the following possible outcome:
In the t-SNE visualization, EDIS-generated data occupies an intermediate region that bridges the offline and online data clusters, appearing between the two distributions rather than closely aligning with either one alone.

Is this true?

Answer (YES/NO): NO